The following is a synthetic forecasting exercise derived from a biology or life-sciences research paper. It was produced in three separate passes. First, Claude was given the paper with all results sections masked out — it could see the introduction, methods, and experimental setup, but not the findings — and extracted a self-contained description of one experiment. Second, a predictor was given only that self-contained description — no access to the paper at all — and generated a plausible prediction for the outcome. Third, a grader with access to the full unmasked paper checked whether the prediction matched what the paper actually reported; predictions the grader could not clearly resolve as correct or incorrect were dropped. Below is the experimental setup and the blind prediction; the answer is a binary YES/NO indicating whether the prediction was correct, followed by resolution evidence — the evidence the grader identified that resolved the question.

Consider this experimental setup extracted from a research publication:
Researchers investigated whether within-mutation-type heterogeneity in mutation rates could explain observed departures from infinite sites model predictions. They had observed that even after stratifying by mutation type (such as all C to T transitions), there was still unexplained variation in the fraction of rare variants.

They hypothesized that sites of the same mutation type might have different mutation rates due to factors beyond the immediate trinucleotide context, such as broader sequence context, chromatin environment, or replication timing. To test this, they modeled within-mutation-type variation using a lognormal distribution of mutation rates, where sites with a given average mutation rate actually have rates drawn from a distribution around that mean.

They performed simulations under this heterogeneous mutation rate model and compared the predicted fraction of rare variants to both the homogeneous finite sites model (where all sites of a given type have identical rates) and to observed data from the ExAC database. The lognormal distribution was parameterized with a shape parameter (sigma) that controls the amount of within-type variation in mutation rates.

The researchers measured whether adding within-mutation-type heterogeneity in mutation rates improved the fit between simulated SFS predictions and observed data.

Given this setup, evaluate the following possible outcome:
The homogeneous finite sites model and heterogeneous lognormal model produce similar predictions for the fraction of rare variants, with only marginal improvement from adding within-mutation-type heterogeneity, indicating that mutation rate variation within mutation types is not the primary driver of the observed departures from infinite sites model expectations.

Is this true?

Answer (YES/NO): NO